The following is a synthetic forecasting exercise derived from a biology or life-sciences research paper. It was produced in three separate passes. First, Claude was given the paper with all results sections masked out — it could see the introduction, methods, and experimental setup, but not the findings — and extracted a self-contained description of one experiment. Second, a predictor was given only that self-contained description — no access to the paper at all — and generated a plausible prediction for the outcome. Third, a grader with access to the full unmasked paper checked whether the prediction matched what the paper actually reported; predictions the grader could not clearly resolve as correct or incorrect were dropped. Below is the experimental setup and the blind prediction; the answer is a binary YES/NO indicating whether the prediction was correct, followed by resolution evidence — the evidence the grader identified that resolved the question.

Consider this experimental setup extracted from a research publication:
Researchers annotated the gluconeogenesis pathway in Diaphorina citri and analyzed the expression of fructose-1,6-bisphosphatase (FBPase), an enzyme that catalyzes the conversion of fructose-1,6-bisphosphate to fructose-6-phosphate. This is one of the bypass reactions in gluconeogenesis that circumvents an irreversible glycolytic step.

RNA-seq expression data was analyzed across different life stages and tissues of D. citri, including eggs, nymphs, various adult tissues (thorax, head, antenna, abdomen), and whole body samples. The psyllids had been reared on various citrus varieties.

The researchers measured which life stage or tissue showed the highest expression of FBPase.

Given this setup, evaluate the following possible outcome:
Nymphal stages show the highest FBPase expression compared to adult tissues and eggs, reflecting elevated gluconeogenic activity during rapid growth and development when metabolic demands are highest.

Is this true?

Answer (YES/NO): NO